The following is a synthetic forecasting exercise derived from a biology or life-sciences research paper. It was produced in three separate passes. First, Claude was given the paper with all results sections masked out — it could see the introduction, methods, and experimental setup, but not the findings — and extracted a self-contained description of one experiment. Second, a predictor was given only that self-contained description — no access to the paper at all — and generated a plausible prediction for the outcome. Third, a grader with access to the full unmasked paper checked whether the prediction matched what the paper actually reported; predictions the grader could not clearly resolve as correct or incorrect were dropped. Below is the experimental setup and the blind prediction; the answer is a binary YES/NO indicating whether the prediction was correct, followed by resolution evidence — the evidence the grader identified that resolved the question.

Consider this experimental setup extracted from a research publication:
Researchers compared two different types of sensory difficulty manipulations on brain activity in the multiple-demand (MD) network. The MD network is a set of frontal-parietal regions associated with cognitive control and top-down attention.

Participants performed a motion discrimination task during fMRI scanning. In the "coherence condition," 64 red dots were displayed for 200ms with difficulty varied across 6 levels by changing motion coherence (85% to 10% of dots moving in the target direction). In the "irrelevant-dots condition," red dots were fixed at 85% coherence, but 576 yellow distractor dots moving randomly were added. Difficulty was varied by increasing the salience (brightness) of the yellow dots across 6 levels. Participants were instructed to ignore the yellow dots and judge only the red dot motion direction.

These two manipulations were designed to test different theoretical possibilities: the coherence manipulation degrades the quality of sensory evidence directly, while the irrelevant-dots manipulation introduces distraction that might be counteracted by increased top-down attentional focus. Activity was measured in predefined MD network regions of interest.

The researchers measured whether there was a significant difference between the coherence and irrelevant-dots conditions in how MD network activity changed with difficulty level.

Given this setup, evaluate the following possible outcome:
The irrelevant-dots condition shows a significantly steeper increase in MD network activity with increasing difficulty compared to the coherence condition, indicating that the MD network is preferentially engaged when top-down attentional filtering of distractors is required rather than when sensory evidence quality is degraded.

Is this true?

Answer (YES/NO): NO